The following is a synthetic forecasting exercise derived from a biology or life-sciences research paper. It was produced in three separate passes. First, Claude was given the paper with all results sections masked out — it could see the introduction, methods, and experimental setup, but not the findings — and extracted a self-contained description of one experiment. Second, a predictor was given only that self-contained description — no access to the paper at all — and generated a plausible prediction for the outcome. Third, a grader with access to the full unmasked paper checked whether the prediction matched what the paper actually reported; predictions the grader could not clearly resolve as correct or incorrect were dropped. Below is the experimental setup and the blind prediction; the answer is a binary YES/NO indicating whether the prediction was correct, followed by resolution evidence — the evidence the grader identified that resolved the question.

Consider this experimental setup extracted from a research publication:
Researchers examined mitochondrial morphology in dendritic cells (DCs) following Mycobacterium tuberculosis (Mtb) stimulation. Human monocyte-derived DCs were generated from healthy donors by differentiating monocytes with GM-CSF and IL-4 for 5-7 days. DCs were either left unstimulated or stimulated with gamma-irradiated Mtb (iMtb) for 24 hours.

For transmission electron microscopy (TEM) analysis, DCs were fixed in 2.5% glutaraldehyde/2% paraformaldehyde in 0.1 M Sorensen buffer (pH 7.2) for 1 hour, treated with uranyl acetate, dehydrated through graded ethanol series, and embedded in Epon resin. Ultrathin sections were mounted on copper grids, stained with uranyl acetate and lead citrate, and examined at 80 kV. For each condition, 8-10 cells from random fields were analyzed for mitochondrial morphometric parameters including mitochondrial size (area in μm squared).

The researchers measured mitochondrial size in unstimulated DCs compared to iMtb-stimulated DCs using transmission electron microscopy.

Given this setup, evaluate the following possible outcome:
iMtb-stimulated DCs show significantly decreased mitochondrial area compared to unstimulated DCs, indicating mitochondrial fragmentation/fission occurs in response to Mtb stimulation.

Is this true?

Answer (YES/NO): NO